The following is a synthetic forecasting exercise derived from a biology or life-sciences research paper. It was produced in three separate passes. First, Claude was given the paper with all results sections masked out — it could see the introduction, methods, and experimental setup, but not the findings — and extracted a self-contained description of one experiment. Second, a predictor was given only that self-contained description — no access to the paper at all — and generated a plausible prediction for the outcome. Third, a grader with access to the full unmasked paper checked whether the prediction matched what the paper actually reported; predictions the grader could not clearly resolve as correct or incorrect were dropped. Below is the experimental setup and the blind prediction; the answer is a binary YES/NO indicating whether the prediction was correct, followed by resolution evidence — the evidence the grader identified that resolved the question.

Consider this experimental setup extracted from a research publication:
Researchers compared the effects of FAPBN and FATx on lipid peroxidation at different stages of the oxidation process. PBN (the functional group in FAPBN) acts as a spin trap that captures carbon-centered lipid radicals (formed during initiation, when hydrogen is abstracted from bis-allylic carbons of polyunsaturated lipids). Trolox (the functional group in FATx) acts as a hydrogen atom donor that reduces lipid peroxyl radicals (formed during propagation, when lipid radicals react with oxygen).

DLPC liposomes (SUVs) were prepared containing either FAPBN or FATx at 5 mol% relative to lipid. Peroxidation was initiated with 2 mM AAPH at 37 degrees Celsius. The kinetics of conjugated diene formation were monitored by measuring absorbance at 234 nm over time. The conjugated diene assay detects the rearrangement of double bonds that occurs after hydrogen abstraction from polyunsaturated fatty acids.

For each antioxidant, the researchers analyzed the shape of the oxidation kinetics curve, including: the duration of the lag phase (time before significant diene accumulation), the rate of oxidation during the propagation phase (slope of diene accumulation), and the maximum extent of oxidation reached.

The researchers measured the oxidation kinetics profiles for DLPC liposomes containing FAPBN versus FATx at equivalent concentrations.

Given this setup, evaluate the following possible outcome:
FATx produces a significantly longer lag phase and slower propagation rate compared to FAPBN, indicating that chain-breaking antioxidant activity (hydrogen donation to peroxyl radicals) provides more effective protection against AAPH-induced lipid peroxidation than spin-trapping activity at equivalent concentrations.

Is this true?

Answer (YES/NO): NO